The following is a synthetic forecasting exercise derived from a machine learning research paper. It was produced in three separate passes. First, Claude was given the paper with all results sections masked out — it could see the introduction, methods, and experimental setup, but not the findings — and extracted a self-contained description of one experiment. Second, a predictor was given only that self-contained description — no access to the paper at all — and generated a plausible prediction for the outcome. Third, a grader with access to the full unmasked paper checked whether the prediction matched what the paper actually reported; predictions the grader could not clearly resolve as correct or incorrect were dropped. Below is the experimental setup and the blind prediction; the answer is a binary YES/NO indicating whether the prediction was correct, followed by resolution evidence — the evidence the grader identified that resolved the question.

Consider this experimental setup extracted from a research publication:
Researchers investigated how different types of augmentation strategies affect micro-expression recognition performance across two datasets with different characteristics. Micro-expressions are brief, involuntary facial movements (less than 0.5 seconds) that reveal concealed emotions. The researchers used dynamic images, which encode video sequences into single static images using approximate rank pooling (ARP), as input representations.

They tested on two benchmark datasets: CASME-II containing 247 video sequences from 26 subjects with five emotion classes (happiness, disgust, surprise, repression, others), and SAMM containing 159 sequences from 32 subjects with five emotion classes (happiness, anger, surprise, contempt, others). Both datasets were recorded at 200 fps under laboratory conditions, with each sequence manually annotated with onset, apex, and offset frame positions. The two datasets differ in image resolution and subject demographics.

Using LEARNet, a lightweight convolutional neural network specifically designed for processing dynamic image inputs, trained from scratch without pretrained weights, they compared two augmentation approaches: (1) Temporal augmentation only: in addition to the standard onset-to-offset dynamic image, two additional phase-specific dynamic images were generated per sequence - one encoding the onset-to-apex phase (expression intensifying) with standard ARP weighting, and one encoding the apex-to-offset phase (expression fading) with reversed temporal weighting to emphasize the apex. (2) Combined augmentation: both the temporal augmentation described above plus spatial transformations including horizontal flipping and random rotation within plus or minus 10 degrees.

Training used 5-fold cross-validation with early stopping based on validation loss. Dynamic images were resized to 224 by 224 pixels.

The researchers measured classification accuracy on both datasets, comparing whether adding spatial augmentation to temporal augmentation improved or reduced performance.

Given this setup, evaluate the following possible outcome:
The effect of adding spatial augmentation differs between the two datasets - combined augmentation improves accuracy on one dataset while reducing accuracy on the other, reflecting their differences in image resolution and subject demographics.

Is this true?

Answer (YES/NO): YES